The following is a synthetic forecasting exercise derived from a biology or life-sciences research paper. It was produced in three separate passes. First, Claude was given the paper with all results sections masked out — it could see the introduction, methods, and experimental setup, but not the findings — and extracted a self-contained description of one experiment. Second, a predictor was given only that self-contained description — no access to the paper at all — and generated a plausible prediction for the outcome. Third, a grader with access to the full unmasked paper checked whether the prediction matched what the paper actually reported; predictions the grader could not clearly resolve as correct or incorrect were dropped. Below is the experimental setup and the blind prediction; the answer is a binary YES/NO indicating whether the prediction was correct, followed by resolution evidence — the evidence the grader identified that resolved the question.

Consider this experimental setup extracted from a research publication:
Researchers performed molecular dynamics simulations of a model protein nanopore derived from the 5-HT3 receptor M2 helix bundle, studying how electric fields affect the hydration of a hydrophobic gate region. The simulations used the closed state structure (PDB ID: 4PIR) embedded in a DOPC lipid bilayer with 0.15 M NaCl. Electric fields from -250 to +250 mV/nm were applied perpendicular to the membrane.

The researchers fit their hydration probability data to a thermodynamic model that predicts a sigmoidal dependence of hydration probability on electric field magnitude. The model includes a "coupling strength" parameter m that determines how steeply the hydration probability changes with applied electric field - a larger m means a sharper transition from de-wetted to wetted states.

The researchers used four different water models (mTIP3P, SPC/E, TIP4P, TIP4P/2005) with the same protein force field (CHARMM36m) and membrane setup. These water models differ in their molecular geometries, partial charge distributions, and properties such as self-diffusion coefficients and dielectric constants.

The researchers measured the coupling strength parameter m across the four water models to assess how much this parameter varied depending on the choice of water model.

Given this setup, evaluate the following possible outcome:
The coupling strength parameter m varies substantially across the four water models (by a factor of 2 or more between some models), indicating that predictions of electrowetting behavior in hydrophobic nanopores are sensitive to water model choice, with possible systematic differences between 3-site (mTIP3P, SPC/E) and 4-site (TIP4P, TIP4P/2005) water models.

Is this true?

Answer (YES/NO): NO